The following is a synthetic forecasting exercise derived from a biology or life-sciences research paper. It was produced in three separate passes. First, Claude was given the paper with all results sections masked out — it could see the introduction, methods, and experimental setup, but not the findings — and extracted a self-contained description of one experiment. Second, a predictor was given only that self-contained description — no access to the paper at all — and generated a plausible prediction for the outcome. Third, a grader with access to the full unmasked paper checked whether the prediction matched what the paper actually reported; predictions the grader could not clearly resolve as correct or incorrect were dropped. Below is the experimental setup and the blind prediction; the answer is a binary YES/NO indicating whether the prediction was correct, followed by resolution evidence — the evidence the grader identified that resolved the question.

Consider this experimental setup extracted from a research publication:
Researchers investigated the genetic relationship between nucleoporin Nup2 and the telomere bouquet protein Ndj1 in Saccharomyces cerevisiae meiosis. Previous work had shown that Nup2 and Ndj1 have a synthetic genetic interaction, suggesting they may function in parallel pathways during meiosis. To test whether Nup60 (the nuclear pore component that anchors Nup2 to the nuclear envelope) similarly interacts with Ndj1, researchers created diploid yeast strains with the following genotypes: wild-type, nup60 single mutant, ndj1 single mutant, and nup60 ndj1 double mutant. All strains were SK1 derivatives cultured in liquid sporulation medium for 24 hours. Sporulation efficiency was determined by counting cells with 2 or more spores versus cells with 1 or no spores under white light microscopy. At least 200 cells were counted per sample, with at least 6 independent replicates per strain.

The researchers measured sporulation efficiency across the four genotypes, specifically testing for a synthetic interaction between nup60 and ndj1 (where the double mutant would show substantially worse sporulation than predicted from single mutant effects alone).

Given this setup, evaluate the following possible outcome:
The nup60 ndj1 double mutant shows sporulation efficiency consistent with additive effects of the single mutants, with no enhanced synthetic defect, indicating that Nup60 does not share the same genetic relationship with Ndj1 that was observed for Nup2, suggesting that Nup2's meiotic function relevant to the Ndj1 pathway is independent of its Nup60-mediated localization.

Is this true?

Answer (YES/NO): NO